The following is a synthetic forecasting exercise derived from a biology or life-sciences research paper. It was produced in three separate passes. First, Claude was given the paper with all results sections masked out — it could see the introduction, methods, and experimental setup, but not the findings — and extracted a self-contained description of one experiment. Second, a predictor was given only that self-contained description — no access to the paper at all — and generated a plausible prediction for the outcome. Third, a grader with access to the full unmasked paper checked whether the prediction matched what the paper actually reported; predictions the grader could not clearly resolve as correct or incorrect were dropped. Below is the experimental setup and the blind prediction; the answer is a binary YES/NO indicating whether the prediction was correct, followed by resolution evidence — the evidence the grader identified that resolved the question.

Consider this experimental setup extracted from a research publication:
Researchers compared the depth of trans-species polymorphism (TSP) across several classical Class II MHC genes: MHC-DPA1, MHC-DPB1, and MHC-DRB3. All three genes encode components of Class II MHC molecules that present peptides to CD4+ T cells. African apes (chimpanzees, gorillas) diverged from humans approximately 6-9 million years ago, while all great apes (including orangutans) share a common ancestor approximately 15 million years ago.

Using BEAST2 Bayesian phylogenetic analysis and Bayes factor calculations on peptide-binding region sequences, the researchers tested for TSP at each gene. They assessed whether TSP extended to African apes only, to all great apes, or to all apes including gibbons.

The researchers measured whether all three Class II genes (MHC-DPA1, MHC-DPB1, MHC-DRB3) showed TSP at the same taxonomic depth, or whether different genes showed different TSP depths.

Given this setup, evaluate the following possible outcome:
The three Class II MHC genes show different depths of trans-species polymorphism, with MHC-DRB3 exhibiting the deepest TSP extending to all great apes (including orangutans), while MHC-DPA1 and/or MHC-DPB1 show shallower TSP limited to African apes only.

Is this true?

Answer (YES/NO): NO